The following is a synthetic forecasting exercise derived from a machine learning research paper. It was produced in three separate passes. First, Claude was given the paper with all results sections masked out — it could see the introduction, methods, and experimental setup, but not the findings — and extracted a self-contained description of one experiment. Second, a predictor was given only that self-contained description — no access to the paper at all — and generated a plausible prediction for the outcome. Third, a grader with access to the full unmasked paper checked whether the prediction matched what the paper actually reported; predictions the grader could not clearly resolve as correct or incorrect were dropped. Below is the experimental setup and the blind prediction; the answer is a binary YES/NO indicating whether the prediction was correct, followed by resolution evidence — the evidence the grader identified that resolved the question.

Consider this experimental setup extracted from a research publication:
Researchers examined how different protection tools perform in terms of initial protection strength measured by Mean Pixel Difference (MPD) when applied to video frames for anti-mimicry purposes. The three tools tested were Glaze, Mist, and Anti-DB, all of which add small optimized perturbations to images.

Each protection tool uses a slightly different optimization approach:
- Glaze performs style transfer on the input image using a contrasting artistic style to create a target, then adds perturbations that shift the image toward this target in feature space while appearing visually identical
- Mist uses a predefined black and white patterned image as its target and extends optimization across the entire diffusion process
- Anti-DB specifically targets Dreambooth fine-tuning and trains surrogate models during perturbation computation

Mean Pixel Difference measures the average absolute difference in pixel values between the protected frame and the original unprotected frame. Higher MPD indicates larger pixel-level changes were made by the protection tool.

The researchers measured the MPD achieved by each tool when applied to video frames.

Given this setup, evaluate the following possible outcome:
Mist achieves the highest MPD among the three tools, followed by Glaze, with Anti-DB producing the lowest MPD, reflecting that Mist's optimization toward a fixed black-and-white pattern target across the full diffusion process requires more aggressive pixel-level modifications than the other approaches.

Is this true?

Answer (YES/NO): NO